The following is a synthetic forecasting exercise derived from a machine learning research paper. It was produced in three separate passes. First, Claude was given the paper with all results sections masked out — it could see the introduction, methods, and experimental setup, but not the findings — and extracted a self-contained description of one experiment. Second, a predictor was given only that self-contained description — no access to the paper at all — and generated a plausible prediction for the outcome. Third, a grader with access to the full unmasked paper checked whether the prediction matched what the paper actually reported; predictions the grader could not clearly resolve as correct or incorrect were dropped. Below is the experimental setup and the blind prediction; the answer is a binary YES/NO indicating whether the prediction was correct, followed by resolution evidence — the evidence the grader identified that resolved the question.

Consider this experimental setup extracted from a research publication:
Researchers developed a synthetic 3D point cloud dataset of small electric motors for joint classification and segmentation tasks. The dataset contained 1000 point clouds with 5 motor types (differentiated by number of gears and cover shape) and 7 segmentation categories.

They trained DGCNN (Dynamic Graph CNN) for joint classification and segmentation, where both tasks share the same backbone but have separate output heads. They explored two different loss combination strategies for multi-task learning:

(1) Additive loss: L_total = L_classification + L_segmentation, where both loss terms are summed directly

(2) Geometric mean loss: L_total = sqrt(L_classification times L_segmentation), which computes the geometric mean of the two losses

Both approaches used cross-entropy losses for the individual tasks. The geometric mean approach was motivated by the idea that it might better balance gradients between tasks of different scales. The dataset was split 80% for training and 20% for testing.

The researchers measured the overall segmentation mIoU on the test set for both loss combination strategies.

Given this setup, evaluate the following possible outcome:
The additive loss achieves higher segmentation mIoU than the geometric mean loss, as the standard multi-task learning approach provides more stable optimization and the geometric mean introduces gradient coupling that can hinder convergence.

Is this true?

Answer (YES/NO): YES